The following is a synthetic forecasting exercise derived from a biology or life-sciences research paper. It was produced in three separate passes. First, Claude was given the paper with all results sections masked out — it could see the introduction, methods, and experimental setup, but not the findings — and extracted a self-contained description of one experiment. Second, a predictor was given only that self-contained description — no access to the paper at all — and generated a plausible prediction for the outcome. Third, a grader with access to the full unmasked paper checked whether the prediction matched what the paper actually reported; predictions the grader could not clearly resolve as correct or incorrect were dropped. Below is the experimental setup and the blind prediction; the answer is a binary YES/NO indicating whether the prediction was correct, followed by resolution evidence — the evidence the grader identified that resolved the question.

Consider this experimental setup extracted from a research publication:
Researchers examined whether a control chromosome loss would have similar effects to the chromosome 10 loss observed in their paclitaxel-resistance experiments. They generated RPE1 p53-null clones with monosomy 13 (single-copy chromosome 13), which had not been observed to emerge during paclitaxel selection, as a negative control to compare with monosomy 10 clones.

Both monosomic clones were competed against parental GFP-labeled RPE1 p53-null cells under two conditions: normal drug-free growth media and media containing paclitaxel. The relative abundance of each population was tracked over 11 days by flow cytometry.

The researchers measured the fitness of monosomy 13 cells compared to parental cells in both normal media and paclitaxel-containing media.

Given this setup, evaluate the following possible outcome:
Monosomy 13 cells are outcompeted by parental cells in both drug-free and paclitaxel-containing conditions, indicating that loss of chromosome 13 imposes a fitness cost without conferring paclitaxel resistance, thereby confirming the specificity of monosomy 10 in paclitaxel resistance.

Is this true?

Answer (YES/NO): NO